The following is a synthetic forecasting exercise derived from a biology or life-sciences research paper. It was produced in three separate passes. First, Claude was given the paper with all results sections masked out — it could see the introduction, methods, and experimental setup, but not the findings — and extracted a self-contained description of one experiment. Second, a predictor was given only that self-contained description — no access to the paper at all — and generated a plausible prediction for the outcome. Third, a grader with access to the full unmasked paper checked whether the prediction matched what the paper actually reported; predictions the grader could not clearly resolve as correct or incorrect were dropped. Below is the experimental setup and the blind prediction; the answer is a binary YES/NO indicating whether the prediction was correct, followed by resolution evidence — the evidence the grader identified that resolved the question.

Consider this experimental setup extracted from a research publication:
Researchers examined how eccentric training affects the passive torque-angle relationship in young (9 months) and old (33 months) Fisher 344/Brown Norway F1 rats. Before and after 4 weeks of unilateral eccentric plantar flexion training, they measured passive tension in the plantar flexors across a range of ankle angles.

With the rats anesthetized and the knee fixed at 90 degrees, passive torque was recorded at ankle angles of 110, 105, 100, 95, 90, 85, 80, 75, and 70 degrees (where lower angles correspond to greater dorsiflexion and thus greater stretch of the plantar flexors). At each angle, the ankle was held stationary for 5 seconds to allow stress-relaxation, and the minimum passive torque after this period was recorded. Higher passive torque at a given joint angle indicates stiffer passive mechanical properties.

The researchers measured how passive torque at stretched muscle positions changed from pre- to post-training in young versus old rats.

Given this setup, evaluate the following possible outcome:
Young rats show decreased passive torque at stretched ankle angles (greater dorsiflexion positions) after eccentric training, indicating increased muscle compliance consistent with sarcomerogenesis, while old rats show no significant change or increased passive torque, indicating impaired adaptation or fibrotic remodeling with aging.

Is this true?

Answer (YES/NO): NO